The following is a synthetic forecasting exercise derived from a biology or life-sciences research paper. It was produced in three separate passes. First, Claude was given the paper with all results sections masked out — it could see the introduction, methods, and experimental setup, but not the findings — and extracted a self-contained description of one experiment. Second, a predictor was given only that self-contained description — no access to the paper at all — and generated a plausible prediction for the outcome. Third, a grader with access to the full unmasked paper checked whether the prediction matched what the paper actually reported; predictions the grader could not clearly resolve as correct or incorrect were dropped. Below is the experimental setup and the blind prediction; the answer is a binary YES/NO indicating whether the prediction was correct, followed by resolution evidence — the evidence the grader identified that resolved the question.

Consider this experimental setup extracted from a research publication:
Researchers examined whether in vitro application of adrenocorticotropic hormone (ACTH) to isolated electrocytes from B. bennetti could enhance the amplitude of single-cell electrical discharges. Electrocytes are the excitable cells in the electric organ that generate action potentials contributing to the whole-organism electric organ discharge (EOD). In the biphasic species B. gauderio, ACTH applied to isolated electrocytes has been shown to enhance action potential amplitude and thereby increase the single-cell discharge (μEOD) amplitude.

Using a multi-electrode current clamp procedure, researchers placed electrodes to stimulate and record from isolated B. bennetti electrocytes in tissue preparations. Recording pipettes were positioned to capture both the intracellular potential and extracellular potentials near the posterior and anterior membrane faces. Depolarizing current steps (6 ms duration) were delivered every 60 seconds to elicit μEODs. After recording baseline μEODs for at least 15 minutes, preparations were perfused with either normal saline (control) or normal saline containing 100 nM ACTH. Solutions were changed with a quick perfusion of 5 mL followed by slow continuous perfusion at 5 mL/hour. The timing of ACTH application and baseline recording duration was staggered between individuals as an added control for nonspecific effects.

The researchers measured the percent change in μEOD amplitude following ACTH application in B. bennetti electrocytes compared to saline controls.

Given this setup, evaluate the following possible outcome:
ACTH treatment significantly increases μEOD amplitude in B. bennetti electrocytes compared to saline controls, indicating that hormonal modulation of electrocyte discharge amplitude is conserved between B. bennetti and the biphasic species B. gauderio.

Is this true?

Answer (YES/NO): NO